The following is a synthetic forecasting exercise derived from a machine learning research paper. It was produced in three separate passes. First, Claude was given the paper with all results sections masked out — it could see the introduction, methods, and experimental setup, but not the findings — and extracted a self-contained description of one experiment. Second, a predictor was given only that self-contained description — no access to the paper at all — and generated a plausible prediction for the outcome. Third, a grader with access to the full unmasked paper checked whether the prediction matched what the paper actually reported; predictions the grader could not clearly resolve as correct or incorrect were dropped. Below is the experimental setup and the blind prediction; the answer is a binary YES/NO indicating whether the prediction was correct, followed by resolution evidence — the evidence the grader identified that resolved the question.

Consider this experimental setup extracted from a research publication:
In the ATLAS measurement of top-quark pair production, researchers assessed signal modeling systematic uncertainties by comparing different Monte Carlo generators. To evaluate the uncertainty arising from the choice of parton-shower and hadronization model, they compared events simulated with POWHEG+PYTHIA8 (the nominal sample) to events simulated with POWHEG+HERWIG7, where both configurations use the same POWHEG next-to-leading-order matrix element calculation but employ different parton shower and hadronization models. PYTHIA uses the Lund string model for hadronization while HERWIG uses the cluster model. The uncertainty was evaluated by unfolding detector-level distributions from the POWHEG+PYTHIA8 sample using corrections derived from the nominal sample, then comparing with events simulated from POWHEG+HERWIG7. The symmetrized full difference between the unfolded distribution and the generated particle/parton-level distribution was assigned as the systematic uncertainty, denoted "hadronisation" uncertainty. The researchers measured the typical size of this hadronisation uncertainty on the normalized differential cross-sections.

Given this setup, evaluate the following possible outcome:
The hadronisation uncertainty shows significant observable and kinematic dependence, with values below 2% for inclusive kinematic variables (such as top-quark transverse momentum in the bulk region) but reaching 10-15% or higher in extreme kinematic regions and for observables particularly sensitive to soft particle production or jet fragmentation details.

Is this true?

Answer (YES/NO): NO